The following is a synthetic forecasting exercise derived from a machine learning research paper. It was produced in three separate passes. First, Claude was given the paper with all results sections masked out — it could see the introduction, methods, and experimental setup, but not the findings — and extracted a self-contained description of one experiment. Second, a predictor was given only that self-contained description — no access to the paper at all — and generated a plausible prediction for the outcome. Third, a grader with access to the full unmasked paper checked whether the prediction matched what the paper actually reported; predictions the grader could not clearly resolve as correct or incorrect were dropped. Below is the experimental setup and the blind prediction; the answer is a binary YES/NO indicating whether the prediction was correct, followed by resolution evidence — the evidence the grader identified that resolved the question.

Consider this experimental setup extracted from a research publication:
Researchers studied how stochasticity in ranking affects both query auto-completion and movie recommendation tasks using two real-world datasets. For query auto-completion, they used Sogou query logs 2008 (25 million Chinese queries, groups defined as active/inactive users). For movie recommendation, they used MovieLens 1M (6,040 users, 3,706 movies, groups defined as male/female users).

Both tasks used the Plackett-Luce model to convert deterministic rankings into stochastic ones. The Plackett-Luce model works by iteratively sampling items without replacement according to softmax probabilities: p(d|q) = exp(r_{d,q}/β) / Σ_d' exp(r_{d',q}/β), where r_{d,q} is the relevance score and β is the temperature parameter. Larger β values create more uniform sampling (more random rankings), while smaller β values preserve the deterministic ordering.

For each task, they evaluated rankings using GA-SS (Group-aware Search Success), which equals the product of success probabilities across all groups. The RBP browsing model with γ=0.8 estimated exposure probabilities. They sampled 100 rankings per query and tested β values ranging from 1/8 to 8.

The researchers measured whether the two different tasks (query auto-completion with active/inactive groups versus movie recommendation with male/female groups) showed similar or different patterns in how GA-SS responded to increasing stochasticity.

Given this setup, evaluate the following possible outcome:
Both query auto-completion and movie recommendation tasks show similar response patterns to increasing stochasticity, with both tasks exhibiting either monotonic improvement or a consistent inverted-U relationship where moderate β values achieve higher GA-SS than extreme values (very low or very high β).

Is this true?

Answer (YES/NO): YES